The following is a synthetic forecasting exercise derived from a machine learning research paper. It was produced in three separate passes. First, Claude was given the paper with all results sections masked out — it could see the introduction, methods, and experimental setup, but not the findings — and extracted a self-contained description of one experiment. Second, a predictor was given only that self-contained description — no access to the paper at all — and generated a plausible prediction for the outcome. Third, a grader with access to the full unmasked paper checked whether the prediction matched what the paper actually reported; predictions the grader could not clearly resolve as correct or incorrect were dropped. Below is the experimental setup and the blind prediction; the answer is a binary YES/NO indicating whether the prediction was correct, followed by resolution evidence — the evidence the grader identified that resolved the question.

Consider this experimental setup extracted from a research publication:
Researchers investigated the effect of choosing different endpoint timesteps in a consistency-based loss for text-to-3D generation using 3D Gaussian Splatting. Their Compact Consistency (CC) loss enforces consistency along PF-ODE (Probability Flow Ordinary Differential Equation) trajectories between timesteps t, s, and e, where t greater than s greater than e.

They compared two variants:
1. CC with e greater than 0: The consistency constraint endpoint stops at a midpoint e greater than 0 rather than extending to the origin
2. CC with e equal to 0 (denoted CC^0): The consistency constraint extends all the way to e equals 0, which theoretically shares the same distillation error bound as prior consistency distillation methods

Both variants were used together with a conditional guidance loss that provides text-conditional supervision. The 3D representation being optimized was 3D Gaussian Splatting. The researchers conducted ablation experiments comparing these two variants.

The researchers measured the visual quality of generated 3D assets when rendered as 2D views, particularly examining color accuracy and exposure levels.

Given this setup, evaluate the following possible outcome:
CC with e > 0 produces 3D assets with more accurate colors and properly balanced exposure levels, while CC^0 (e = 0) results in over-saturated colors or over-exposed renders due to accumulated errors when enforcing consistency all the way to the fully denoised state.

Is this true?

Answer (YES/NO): YES